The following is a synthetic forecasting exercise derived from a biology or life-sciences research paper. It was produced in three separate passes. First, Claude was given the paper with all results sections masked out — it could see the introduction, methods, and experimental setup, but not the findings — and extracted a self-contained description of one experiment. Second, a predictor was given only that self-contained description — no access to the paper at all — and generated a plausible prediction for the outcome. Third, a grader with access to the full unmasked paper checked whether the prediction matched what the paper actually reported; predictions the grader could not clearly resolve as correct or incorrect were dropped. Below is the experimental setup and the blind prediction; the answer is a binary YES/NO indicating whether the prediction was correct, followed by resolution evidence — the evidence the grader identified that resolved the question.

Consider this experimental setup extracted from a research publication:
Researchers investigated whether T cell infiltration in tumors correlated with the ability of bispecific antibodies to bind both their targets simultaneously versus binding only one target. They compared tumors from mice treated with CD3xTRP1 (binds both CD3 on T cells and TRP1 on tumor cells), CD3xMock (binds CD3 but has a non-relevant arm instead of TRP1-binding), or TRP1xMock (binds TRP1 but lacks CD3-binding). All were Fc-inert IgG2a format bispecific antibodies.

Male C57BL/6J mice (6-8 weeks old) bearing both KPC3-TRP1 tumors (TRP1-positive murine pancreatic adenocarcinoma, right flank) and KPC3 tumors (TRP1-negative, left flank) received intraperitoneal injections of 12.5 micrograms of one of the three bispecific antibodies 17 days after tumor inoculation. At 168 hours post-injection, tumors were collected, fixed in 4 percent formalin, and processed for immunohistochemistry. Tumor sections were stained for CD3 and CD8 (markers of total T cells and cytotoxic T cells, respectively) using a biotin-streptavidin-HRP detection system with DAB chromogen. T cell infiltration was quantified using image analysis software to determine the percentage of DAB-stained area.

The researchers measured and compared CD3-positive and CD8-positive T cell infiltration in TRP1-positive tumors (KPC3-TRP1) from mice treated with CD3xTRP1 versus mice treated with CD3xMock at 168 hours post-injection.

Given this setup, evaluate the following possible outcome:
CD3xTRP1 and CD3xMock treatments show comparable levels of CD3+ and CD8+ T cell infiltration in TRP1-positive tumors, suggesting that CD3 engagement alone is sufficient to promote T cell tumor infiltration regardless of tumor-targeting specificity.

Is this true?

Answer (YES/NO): NO